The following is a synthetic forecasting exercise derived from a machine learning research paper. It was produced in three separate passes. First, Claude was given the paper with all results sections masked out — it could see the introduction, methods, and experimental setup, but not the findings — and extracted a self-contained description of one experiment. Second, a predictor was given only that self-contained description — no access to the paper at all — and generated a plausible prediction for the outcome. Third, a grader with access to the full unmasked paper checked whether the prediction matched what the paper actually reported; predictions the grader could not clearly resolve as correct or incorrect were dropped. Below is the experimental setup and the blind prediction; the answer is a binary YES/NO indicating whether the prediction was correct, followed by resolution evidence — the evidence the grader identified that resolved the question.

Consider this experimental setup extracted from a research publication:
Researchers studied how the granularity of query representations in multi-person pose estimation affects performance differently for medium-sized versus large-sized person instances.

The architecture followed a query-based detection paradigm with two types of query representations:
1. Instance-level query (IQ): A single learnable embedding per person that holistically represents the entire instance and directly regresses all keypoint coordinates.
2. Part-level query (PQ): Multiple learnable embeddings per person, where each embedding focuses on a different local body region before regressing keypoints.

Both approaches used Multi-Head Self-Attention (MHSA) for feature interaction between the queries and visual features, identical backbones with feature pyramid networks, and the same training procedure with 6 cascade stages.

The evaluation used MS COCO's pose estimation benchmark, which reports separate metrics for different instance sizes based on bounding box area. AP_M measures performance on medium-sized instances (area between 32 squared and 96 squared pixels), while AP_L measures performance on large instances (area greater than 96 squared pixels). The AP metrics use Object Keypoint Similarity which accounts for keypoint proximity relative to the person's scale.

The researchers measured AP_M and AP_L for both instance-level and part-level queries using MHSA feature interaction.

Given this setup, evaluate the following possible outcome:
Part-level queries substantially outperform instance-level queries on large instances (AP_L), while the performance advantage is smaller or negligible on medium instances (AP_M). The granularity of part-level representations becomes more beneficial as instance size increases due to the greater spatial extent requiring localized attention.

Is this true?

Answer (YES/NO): NO